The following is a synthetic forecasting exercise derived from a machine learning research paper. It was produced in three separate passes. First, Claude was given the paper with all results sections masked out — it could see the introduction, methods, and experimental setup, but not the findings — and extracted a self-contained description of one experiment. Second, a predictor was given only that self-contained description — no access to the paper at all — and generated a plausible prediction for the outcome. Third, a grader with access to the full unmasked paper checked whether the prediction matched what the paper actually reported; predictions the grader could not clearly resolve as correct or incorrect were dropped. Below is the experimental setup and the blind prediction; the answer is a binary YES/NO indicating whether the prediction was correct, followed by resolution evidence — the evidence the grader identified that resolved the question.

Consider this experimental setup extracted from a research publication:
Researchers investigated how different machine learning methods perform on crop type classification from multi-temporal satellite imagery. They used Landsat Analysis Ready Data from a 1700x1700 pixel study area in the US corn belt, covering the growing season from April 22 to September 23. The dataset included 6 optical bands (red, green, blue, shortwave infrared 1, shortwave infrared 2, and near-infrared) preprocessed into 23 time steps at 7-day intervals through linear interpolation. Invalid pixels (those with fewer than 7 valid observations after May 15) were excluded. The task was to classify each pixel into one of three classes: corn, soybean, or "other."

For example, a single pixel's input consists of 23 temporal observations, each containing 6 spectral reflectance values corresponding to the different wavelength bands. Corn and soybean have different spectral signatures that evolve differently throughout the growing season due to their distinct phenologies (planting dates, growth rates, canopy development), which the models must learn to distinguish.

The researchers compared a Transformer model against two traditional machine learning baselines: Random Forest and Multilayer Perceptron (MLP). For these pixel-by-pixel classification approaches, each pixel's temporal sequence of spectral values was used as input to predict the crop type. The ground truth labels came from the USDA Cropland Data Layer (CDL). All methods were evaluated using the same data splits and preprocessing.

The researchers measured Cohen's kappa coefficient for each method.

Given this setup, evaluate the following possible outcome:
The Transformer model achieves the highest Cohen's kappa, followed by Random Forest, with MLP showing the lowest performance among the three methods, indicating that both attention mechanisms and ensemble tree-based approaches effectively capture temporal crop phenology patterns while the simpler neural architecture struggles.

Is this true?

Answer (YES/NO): NO